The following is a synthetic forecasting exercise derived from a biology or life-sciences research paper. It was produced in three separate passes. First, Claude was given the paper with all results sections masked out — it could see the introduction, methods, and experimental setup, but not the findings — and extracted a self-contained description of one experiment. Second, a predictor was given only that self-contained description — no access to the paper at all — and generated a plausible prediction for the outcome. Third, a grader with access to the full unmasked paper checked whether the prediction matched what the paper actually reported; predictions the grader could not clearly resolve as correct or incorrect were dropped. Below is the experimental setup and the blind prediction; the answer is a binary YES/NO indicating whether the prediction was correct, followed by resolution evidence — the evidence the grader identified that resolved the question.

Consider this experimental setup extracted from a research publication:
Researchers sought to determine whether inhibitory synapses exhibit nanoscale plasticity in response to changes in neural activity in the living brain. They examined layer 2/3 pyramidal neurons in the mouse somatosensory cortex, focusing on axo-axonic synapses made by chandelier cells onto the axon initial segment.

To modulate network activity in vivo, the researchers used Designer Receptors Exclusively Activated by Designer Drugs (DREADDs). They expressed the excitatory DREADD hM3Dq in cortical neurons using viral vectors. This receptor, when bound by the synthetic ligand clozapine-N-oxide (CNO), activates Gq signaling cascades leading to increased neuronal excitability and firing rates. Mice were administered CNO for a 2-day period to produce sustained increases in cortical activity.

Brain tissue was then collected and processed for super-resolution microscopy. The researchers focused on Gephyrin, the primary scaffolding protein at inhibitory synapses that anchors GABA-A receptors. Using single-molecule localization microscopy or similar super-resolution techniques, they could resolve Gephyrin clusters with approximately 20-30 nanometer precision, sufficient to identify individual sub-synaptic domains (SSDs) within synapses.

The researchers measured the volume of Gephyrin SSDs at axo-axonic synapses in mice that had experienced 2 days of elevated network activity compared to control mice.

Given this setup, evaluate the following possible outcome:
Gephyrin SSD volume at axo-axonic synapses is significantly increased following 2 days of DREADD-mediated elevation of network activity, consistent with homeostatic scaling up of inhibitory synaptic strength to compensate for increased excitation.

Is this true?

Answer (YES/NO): NO